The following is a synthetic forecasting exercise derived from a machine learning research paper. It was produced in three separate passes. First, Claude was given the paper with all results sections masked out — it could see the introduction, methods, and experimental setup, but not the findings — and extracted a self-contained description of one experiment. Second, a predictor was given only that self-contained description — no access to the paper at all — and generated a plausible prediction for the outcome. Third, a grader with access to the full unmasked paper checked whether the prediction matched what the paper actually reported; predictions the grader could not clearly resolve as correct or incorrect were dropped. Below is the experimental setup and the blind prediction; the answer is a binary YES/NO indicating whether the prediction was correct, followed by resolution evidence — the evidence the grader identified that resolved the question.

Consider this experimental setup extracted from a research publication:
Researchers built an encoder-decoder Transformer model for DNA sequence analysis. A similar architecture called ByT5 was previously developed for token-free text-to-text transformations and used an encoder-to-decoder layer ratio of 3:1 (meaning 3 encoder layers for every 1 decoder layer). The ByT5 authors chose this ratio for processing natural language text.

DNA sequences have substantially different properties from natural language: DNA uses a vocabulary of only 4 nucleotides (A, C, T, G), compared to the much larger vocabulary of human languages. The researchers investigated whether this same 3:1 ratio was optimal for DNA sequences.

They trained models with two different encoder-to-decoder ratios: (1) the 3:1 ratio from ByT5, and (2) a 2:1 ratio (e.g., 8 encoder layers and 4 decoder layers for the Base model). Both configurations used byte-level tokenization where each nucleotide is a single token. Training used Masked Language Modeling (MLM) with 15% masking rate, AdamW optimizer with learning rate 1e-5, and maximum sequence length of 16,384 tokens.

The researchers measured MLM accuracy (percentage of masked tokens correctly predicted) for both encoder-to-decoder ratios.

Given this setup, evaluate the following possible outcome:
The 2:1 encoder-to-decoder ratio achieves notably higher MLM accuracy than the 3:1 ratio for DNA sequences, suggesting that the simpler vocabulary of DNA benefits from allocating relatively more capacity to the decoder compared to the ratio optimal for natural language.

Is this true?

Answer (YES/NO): NO